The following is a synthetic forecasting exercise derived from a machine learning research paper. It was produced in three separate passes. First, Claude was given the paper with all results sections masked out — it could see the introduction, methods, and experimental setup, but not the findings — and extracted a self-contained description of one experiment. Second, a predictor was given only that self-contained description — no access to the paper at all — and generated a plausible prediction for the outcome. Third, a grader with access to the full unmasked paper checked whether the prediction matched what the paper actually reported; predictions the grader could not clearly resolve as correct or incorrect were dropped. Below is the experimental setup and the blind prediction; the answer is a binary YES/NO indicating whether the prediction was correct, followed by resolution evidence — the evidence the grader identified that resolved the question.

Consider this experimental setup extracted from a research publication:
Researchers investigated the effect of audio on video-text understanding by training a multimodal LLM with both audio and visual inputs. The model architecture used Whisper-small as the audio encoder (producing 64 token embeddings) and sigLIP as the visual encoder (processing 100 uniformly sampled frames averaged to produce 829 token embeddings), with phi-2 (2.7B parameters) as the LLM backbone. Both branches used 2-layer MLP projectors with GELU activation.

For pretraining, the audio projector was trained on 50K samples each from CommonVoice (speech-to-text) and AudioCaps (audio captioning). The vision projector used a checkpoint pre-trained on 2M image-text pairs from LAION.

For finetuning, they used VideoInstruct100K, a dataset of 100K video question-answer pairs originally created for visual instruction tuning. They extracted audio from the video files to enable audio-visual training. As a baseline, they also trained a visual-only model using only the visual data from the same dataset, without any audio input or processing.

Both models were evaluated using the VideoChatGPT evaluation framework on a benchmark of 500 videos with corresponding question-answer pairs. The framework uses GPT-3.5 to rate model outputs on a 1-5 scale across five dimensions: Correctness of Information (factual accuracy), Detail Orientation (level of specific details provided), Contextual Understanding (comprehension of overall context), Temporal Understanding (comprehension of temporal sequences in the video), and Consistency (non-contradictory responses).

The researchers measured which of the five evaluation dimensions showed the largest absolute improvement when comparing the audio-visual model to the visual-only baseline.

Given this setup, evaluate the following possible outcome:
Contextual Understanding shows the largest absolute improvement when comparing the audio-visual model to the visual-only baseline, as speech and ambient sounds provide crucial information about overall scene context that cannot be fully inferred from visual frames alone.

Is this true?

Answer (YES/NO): NO